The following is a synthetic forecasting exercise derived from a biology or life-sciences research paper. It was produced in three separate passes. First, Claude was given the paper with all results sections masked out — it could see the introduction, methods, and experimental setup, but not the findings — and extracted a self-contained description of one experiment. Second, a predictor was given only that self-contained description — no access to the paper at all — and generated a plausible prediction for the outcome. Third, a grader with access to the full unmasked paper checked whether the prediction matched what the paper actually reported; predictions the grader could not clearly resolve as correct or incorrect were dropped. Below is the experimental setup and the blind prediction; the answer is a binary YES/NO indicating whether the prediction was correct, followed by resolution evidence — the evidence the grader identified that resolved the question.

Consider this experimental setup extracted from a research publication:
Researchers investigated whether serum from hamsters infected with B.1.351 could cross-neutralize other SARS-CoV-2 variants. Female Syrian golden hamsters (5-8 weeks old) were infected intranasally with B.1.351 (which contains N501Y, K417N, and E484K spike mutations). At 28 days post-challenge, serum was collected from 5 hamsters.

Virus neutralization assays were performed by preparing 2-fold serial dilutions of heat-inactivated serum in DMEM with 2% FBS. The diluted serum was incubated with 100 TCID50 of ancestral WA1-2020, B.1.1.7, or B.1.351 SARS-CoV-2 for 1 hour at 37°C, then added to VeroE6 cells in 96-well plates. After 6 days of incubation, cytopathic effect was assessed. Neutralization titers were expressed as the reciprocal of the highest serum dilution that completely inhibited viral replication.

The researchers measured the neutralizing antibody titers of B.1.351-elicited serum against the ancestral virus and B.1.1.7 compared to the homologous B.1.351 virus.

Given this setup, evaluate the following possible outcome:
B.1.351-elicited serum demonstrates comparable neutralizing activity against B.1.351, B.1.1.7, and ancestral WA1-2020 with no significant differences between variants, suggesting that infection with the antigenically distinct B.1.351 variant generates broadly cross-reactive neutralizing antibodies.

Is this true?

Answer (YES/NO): NO